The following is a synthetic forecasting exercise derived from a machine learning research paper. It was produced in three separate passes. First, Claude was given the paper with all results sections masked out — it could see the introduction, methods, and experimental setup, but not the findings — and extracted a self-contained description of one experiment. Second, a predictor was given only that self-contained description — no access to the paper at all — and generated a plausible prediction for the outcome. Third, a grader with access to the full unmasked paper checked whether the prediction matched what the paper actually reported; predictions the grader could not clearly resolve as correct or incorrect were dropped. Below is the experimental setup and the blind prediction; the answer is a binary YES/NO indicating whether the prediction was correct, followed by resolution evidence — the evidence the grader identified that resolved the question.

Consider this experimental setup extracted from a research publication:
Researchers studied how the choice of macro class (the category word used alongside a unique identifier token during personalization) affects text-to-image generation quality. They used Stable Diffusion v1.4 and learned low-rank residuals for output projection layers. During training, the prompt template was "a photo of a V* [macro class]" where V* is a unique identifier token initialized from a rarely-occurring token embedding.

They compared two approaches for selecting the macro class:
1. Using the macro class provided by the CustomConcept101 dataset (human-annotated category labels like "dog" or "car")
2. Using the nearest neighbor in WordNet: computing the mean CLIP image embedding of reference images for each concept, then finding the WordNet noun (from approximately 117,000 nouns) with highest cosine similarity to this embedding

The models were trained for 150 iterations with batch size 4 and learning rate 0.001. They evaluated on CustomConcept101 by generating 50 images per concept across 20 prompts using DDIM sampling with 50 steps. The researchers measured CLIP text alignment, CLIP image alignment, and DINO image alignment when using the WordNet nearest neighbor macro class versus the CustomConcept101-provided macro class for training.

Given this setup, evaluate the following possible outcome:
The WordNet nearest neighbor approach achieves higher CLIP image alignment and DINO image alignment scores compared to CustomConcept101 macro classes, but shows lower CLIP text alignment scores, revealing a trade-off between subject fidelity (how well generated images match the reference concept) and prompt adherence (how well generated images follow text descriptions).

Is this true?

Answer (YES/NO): YES